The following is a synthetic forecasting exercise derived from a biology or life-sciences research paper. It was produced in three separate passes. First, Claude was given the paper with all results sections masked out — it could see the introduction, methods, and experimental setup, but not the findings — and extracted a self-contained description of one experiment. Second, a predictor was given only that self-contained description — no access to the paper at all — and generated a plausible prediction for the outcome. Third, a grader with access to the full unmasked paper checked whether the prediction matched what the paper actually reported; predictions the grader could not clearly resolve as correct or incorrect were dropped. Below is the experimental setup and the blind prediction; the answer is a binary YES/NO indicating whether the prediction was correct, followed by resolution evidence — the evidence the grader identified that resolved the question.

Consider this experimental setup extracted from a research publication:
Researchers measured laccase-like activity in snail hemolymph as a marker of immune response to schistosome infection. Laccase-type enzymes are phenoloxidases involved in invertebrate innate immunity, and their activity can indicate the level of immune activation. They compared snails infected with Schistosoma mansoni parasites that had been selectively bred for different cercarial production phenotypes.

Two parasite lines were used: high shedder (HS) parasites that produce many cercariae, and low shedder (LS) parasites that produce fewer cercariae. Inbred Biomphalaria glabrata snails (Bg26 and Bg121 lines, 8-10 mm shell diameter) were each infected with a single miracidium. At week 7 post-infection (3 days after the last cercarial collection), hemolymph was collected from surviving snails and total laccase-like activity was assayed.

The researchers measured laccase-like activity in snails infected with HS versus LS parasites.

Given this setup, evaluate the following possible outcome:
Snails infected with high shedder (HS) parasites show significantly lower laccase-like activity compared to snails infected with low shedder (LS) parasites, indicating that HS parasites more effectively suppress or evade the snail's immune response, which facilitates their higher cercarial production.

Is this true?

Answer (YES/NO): YES